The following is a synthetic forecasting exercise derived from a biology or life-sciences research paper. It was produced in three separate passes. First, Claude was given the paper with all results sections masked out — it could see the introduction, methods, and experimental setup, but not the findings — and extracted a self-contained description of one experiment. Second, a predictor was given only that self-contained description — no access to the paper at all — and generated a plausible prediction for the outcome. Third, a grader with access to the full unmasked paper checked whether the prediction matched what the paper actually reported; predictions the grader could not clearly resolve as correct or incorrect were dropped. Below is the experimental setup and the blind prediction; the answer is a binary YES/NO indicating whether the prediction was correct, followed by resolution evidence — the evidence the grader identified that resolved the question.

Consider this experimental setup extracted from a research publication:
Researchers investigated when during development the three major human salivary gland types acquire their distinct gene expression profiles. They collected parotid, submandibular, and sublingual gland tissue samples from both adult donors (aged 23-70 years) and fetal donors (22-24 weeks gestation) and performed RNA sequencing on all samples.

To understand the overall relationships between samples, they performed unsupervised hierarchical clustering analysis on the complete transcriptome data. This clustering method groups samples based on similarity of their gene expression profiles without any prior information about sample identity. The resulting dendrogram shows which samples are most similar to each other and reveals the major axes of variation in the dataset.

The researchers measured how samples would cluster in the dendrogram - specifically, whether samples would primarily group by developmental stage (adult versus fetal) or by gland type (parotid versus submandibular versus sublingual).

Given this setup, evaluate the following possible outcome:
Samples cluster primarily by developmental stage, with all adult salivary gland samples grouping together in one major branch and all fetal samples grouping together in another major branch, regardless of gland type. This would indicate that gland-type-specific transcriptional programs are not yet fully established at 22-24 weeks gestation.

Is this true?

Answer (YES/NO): YES